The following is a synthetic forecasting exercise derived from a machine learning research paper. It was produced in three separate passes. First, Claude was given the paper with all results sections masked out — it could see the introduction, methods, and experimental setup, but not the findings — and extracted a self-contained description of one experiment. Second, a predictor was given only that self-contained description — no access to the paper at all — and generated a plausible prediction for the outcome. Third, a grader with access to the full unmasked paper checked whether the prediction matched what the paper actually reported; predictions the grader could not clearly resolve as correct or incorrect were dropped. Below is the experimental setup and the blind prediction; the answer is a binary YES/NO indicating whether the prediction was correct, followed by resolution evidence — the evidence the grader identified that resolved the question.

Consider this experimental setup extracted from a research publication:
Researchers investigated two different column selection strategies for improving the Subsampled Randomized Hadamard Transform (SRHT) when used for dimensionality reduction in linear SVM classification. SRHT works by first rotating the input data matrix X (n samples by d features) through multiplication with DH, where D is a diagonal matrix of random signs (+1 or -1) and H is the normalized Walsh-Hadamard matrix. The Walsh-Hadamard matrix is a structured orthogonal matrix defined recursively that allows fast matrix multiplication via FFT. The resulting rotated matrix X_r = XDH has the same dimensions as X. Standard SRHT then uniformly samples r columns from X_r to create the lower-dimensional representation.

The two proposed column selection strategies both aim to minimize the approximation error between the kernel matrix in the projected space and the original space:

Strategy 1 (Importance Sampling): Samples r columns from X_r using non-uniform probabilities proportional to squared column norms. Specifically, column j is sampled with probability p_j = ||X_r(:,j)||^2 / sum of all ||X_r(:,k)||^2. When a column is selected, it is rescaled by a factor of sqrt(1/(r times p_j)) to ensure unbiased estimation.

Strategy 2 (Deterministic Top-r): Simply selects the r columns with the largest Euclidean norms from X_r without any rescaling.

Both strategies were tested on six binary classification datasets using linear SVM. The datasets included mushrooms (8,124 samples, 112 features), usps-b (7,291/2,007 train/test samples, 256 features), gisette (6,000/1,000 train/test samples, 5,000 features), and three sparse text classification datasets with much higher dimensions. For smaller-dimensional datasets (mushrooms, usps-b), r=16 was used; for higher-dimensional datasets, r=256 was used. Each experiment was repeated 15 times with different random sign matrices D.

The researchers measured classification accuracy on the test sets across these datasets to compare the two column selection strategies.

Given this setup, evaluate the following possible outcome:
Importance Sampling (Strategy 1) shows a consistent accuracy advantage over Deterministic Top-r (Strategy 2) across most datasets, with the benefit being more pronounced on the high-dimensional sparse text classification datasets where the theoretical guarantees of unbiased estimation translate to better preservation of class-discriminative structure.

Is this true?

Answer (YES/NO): NO